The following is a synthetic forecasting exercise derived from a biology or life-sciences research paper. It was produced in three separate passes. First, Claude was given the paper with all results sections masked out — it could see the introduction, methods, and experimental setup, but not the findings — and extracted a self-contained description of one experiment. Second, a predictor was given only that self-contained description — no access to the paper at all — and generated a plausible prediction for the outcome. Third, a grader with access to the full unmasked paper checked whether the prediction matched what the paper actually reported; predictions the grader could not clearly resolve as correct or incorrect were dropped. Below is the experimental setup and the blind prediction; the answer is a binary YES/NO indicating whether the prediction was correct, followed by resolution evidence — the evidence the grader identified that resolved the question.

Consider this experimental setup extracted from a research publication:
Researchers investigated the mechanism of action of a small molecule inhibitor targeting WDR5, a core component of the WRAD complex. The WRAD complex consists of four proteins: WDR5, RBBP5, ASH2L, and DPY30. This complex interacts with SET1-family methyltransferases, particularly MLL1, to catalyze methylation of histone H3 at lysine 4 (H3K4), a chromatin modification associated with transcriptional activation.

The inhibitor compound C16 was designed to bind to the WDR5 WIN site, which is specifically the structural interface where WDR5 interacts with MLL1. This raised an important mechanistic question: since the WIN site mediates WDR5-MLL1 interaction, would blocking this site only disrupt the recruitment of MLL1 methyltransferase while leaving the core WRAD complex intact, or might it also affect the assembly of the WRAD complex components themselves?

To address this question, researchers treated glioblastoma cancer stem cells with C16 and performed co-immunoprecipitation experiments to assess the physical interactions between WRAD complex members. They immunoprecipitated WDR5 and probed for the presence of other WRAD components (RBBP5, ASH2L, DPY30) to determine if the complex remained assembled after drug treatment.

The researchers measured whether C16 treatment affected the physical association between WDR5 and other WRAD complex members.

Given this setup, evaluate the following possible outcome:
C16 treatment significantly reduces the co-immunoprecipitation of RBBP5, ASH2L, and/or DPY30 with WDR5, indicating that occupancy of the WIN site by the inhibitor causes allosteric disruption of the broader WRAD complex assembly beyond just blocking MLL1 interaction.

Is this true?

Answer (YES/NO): YES